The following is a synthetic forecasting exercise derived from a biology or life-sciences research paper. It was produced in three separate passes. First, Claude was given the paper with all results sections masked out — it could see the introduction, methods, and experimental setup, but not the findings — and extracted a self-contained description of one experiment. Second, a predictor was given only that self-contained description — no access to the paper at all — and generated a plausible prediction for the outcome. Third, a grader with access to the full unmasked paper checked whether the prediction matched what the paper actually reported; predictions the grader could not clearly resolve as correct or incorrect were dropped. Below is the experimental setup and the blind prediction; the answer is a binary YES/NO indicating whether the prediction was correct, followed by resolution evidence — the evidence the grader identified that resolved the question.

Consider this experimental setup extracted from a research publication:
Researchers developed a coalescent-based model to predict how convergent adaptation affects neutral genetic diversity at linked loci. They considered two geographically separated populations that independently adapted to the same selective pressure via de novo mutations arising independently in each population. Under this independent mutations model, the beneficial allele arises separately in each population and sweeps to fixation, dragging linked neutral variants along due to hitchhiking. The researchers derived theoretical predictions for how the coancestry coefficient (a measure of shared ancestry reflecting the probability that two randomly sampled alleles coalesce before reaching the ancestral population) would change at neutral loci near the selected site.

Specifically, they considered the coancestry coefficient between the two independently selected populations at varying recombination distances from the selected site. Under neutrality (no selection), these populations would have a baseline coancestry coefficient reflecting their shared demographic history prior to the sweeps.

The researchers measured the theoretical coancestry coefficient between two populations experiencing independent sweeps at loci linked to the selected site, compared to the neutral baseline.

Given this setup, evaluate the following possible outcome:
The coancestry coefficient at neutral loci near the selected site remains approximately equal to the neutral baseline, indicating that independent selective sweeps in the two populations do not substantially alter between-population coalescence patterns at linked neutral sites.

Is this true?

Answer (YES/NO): YES